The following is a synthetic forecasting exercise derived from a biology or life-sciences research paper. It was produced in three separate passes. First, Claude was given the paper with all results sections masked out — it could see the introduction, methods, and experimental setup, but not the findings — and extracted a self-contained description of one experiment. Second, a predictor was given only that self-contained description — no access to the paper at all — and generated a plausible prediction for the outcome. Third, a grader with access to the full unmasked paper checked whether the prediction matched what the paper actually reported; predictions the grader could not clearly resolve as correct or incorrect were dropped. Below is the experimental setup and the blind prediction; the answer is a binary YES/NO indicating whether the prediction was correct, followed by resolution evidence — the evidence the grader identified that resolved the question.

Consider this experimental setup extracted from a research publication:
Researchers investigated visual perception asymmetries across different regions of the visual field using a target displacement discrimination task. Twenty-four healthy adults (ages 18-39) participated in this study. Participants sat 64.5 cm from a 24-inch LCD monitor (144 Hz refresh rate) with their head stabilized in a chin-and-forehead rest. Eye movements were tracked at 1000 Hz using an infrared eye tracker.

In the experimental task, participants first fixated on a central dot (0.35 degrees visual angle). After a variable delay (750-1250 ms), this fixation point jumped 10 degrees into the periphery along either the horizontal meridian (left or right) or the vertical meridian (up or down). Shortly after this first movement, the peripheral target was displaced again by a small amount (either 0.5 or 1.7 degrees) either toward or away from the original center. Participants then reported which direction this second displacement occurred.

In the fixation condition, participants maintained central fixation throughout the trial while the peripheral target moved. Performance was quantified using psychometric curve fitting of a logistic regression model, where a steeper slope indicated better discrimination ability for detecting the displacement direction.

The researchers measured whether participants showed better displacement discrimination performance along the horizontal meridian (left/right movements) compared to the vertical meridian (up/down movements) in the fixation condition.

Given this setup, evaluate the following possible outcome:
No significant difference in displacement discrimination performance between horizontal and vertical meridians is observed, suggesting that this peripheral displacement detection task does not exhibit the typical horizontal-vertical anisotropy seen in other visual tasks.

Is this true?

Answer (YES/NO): NO